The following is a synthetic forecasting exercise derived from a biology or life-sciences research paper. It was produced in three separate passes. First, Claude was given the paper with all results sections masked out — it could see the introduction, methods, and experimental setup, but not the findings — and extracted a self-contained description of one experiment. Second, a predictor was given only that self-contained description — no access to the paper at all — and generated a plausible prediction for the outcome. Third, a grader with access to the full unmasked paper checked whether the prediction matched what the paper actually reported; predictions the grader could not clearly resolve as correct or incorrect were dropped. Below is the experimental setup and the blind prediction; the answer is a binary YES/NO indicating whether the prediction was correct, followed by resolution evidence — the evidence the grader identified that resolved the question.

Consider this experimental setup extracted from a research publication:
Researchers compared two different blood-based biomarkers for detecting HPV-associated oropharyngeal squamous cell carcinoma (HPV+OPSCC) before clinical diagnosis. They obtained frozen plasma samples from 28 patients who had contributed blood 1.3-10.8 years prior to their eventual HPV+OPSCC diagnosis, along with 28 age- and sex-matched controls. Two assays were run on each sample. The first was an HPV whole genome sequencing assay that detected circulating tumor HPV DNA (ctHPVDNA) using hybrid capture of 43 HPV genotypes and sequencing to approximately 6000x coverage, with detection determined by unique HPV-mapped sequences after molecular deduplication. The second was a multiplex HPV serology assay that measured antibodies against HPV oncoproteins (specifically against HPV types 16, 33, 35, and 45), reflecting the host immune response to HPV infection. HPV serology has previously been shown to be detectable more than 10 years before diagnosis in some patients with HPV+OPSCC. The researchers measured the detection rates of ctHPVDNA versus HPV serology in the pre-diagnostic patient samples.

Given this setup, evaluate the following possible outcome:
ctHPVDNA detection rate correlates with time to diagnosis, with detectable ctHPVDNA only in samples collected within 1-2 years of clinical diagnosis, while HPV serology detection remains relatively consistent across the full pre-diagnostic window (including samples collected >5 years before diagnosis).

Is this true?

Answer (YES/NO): NO